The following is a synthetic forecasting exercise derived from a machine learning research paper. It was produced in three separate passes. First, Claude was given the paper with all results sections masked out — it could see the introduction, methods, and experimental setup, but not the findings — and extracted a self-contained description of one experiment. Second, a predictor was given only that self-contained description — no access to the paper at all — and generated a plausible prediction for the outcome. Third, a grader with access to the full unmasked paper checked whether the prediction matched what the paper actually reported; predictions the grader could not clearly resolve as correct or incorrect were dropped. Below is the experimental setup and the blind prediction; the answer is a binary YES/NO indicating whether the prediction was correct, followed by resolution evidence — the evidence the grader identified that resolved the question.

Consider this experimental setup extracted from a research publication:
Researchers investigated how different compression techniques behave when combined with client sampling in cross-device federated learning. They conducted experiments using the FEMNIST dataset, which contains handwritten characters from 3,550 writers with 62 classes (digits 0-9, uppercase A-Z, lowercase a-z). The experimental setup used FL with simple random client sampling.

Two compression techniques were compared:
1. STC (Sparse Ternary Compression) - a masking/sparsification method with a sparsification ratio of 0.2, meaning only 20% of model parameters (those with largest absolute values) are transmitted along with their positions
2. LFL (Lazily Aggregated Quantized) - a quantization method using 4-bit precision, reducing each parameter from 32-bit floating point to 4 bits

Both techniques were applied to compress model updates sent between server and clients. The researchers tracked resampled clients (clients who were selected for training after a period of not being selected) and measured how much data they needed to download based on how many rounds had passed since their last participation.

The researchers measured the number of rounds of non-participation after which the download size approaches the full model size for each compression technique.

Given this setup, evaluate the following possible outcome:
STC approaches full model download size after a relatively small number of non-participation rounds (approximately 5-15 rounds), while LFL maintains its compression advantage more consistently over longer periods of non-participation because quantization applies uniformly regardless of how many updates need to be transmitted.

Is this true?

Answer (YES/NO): NO